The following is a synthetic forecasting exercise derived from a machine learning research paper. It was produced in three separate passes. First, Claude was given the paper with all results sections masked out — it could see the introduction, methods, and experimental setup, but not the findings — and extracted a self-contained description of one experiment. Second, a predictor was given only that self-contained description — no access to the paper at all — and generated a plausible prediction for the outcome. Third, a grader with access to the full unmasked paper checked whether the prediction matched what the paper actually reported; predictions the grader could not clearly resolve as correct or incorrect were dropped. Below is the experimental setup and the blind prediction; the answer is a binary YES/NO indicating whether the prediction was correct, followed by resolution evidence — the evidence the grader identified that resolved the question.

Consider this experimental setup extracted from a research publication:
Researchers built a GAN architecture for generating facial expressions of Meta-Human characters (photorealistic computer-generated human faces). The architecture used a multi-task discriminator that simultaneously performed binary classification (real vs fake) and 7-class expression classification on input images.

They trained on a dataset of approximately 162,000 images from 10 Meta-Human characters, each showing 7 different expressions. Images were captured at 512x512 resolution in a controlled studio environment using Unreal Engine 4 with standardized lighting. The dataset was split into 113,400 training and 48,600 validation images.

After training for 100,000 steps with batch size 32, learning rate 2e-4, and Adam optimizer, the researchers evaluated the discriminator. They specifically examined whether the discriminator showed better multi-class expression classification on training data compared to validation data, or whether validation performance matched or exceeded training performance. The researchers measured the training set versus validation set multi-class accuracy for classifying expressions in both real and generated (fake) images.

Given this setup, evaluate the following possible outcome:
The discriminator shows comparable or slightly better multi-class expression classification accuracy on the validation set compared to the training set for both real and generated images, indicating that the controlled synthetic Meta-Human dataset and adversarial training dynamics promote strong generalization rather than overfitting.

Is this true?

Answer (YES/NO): YES